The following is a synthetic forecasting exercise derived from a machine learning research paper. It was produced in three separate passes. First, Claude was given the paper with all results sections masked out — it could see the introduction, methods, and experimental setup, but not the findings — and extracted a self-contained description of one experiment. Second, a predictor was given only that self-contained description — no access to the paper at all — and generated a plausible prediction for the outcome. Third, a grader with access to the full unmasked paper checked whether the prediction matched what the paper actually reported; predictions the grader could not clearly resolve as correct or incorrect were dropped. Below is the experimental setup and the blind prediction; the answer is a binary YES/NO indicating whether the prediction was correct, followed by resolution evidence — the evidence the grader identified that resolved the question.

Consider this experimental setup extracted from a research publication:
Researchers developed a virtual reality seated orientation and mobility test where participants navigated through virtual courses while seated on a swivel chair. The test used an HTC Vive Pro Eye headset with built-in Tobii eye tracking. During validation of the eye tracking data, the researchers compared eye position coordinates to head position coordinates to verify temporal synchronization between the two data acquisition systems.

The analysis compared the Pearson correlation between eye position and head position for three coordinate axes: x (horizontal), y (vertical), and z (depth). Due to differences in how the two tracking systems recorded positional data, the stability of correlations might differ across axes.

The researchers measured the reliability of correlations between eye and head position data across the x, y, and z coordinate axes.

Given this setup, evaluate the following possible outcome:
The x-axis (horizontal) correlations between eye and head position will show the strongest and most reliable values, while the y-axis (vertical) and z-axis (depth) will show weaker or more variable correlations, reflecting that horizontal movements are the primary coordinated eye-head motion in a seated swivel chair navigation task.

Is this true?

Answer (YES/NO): NO